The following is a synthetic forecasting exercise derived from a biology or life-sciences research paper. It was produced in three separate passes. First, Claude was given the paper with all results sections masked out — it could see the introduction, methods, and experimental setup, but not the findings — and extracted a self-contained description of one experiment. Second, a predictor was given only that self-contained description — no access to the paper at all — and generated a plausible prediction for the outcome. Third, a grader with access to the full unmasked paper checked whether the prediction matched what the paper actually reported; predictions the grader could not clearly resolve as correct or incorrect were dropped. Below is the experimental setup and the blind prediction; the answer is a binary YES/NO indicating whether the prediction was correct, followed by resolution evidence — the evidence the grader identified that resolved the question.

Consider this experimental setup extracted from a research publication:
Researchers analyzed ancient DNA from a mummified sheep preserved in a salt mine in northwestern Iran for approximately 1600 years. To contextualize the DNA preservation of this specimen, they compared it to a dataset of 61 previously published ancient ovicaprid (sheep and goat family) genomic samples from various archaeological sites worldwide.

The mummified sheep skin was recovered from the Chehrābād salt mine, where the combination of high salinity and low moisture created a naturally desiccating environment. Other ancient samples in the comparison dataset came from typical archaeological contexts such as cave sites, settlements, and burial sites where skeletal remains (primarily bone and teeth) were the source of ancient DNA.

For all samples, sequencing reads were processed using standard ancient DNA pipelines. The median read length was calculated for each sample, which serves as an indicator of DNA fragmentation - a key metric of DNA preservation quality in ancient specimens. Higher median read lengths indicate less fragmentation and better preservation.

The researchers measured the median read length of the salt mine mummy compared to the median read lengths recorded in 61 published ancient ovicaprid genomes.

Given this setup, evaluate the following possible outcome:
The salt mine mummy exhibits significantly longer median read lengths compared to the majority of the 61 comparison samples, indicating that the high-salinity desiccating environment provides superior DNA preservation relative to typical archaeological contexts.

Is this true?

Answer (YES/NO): YES